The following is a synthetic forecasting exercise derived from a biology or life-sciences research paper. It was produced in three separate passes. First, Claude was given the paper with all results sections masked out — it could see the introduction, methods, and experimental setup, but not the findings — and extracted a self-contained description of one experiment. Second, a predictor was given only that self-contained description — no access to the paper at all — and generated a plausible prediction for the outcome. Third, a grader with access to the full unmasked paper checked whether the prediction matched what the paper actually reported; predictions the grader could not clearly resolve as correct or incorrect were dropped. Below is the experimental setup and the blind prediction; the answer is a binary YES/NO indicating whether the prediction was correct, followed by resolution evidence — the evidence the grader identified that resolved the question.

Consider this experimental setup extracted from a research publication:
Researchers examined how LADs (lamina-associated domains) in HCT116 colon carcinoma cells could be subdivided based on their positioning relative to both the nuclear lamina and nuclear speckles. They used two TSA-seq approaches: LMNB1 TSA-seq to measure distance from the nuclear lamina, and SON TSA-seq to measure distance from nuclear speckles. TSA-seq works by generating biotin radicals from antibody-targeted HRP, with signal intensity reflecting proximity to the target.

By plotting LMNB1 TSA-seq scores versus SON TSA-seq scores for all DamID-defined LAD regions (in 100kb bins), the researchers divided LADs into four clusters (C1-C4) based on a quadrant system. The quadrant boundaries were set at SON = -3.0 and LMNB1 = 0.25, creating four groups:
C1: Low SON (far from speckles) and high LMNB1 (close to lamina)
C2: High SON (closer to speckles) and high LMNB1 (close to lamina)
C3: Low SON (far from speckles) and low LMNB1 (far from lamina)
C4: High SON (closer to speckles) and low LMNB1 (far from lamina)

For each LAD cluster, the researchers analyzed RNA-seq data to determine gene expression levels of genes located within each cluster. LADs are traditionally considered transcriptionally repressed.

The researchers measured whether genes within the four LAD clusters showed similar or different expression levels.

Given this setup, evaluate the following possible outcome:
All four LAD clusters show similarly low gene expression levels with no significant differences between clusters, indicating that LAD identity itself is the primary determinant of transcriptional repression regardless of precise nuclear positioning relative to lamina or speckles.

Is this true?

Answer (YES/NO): NO